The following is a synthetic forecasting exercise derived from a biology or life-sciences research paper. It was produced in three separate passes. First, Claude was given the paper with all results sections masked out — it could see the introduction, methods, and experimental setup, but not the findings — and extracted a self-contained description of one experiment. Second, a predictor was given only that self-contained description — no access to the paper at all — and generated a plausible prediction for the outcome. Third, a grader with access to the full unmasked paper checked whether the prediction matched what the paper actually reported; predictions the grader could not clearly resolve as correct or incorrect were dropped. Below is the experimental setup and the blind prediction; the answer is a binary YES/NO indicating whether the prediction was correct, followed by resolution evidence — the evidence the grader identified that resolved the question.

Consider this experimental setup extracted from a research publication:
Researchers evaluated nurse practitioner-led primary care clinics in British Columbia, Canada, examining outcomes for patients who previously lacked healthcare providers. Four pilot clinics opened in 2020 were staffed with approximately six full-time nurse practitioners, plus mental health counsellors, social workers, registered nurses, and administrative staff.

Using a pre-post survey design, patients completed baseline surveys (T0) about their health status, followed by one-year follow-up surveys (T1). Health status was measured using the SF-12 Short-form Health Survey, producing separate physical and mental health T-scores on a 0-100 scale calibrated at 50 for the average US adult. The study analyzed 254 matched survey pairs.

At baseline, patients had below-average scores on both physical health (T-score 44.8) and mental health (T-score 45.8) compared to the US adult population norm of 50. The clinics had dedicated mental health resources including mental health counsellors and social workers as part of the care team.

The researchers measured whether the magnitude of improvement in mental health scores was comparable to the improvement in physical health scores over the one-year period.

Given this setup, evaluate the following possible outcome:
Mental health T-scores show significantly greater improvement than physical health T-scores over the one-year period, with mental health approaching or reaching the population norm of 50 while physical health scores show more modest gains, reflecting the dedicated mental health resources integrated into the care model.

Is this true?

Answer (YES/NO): NO